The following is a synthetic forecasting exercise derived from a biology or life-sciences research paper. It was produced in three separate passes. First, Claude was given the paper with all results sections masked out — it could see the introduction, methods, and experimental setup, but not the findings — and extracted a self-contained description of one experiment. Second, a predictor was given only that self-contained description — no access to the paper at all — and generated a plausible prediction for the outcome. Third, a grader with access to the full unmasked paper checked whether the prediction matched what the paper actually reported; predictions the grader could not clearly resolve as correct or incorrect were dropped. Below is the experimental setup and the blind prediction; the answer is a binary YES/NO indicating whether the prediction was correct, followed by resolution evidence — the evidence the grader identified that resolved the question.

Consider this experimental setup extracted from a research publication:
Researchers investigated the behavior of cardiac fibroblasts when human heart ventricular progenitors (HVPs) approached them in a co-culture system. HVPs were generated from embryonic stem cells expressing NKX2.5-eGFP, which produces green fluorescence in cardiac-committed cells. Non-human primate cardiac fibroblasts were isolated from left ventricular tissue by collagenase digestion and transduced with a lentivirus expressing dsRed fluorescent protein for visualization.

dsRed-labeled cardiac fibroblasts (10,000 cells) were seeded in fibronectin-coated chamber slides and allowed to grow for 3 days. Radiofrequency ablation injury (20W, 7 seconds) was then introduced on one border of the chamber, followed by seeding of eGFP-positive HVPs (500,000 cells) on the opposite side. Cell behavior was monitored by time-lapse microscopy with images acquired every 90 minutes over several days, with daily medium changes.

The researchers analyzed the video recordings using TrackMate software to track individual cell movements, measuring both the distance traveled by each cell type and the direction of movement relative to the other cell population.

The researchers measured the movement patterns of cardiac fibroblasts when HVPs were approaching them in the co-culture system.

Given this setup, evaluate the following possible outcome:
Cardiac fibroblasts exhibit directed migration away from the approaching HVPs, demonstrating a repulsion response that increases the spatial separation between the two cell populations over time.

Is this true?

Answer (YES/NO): YES